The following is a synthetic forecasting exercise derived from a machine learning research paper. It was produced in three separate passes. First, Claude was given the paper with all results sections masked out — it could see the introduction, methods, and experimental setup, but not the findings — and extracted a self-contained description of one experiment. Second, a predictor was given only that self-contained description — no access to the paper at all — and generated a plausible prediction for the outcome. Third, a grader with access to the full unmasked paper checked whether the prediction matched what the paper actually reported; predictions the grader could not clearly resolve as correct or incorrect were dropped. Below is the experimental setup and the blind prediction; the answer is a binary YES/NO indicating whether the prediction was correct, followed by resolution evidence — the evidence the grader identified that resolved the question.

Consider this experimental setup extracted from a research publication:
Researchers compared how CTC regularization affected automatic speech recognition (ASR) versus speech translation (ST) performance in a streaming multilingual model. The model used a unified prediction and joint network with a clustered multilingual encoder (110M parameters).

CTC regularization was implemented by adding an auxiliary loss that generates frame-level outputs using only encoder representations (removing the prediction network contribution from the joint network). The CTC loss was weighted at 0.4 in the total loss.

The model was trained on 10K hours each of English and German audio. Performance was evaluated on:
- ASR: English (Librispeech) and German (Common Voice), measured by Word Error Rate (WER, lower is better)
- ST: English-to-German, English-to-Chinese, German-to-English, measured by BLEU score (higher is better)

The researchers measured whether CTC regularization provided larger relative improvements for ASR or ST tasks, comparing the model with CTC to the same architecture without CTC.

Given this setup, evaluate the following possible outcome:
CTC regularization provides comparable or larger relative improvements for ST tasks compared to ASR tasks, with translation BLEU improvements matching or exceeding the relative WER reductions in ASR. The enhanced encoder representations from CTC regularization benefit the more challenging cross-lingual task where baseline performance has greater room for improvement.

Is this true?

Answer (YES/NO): YES